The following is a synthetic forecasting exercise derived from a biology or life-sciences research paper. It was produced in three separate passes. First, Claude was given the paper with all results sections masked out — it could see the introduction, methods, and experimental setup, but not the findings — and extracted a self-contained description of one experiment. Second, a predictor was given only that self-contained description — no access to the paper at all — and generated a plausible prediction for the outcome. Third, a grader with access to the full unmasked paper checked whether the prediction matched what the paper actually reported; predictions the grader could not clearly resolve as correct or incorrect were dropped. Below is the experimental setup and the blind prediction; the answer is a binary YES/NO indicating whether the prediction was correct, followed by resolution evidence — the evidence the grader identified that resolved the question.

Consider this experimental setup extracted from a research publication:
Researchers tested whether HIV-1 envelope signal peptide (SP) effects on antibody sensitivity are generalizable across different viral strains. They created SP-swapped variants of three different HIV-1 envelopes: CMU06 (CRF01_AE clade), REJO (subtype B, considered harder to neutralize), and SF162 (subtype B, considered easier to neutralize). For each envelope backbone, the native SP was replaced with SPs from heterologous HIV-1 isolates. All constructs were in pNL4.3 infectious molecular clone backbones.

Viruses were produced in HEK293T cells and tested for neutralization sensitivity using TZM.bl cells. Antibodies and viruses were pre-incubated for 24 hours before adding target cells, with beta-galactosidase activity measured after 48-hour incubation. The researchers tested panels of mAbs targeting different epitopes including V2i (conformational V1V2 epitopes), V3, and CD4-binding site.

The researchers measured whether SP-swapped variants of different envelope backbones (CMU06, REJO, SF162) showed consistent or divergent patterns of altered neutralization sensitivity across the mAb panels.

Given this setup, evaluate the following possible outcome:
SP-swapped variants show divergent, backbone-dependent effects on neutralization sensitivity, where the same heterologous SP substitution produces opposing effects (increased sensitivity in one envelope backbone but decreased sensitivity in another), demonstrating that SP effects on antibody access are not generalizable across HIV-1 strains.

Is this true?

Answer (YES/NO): YES